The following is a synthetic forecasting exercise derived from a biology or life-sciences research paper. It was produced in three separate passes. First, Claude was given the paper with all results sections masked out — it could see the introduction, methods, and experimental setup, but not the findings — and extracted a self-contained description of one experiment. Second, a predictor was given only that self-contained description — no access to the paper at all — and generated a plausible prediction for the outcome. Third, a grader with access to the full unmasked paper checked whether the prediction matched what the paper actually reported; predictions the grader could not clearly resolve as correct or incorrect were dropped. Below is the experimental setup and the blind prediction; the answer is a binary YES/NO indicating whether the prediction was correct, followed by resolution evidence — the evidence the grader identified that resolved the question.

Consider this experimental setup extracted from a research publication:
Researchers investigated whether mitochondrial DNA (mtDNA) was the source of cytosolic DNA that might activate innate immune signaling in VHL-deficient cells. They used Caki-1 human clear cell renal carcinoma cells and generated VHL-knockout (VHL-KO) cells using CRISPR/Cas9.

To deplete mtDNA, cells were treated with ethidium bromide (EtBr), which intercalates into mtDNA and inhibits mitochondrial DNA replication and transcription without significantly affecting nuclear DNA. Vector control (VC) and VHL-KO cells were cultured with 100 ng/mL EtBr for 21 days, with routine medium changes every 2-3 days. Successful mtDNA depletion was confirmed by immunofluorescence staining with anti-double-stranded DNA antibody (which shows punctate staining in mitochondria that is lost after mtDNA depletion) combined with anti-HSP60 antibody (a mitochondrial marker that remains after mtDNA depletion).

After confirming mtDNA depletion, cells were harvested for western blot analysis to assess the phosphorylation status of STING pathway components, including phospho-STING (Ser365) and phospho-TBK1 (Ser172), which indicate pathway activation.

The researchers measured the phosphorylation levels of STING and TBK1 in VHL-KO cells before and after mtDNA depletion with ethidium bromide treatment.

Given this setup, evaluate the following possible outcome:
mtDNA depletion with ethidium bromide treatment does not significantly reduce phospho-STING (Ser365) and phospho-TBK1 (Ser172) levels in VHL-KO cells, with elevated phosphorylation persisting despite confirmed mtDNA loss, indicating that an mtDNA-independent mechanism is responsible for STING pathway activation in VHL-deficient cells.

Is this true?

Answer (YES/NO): NO